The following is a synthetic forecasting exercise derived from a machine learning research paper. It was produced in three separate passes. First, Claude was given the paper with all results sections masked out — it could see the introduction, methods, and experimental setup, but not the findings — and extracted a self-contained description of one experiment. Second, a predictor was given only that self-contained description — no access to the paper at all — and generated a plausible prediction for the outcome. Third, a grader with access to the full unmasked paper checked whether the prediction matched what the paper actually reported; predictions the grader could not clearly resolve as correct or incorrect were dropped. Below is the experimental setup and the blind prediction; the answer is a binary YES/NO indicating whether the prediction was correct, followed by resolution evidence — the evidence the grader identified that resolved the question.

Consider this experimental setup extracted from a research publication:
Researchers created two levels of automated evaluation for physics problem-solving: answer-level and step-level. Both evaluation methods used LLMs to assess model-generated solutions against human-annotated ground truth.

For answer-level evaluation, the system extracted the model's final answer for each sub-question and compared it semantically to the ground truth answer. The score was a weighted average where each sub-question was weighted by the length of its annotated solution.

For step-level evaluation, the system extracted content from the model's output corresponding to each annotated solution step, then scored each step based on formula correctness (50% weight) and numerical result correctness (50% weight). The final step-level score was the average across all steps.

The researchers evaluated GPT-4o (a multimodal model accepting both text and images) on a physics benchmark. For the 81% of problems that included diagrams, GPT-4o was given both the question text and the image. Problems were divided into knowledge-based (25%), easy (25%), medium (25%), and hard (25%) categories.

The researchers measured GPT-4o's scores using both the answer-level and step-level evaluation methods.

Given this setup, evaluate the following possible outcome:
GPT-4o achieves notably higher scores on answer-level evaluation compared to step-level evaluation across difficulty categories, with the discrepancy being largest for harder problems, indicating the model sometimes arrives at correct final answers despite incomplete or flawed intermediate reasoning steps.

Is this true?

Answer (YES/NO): NO